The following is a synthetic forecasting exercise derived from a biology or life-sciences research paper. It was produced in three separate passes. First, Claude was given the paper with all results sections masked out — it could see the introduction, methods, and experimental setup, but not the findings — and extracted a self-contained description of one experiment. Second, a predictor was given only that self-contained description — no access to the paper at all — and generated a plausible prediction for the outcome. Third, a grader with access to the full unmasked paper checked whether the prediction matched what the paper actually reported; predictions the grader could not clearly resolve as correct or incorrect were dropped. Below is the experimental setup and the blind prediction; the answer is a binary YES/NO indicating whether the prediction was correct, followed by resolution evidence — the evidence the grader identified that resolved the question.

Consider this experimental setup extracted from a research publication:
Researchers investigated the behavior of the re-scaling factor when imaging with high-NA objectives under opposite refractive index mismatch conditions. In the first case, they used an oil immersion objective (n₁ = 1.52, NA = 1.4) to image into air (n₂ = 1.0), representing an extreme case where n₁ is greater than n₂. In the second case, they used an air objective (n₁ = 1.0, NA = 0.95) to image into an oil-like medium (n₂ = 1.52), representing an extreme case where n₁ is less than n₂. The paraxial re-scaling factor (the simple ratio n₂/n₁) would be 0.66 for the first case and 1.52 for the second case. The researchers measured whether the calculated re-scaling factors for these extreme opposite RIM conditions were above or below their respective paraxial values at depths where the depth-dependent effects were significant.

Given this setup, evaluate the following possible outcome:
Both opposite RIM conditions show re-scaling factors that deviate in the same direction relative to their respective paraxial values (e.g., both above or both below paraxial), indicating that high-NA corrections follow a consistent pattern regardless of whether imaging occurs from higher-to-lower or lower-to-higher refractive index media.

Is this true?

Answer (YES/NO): NO